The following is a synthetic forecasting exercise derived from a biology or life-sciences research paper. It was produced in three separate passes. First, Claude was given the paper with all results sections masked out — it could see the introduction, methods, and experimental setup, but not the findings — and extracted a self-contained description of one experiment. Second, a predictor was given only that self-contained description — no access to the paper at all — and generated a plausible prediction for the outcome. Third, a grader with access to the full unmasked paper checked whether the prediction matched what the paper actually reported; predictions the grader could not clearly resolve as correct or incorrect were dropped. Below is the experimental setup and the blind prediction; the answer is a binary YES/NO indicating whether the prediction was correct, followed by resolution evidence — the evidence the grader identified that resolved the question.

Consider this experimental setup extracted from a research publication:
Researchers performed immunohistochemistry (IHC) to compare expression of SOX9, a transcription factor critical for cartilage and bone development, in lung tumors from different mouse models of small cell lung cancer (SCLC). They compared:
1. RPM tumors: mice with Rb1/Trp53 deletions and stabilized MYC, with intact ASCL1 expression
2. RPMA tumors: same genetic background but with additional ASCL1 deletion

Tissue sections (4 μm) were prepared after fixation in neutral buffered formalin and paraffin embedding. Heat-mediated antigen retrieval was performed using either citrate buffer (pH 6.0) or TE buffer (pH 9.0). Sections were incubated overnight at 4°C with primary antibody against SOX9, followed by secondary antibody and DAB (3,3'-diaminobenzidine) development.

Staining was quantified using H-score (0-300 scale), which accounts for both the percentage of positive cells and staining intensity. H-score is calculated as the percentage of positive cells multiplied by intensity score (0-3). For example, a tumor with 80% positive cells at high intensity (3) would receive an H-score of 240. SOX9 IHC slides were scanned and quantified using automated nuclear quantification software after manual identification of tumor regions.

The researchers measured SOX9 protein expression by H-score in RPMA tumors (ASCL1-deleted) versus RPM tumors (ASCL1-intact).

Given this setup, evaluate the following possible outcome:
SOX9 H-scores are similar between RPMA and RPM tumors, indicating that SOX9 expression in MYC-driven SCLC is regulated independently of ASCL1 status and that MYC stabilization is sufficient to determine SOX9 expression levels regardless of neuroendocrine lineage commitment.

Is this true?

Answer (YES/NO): NO